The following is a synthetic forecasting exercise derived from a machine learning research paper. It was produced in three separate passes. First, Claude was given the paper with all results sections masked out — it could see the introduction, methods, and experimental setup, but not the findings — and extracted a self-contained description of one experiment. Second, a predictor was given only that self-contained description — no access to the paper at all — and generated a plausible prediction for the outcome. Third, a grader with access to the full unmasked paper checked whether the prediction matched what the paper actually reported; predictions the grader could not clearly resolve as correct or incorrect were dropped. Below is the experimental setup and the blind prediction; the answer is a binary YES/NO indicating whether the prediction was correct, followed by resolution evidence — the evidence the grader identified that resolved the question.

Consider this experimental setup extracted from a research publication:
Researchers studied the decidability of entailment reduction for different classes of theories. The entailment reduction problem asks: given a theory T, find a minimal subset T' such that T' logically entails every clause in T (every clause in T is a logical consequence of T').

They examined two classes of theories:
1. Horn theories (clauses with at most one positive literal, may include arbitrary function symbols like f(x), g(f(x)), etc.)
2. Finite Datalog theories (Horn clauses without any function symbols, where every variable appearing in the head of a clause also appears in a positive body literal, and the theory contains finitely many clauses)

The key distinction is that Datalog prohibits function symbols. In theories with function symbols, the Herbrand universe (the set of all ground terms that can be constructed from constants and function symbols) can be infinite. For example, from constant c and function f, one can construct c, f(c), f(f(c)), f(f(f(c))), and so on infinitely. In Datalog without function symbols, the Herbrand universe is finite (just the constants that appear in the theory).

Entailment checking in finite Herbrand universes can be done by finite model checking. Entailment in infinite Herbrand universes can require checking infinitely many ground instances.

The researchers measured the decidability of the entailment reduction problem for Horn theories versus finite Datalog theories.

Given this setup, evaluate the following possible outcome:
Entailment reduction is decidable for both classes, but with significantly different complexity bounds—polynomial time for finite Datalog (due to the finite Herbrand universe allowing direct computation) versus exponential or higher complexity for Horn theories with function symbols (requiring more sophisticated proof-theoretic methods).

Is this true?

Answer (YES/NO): NO